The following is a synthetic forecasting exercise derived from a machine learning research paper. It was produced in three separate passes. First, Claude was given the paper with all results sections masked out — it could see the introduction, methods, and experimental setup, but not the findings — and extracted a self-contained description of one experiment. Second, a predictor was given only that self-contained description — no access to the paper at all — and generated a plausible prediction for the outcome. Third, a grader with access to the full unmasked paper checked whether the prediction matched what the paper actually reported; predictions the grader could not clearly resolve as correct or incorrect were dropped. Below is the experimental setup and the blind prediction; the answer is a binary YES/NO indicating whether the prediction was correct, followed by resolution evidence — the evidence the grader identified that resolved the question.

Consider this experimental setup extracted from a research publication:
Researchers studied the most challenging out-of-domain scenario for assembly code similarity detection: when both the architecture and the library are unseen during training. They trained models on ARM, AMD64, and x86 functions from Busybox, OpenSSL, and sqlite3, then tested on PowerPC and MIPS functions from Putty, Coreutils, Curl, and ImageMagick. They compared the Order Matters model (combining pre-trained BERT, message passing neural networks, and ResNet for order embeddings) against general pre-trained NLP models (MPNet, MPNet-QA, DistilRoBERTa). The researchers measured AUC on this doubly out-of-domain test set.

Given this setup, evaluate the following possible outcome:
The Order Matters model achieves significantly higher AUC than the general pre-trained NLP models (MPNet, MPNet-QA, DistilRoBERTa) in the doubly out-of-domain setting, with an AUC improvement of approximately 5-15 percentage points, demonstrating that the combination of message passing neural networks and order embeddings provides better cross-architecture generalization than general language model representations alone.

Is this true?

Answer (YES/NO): NO